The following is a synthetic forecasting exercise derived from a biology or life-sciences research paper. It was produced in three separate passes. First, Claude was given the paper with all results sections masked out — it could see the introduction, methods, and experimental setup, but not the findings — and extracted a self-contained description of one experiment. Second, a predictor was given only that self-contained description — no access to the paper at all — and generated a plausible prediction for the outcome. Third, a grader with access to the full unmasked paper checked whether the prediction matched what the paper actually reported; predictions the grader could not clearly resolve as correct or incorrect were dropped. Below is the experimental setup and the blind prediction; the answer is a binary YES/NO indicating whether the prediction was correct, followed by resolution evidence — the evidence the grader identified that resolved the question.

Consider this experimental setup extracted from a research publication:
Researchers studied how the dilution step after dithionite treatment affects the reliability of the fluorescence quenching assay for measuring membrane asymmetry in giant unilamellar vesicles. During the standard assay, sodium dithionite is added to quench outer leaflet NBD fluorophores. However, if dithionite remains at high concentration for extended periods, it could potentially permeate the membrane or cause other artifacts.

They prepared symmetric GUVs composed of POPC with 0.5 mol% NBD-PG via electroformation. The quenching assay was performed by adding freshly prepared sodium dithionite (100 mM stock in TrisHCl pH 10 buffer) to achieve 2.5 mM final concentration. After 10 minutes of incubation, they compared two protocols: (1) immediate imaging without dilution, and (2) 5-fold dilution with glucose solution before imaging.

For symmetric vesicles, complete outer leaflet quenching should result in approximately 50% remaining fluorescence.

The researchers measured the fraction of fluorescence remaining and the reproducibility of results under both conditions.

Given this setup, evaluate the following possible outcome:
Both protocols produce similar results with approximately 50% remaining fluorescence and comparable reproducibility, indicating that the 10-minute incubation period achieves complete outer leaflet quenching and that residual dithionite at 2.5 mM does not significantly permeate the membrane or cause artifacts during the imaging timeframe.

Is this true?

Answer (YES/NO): NO